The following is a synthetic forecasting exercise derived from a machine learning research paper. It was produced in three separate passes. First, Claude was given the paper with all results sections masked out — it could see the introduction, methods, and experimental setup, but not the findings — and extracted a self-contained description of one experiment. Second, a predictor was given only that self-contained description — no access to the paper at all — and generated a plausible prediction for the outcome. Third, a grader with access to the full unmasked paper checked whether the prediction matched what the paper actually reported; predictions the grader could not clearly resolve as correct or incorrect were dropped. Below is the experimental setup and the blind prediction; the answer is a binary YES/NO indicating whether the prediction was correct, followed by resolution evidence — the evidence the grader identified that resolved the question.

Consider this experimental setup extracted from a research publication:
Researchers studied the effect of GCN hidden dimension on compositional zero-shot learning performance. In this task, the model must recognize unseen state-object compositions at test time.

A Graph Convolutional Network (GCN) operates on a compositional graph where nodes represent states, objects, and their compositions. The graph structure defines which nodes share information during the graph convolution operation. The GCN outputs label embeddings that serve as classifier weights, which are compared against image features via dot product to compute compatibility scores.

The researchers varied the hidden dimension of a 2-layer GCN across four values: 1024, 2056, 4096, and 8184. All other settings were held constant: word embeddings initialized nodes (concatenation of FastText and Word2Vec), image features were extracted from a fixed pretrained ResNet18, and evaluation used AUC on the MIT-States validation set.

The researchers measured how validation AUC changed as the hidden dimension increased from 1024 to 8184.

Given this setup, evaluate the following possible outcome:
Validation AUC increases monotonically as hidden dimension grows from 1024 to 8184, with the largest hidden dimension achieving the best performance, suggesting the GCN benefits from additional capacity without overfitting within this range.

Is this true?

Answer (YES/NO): NO